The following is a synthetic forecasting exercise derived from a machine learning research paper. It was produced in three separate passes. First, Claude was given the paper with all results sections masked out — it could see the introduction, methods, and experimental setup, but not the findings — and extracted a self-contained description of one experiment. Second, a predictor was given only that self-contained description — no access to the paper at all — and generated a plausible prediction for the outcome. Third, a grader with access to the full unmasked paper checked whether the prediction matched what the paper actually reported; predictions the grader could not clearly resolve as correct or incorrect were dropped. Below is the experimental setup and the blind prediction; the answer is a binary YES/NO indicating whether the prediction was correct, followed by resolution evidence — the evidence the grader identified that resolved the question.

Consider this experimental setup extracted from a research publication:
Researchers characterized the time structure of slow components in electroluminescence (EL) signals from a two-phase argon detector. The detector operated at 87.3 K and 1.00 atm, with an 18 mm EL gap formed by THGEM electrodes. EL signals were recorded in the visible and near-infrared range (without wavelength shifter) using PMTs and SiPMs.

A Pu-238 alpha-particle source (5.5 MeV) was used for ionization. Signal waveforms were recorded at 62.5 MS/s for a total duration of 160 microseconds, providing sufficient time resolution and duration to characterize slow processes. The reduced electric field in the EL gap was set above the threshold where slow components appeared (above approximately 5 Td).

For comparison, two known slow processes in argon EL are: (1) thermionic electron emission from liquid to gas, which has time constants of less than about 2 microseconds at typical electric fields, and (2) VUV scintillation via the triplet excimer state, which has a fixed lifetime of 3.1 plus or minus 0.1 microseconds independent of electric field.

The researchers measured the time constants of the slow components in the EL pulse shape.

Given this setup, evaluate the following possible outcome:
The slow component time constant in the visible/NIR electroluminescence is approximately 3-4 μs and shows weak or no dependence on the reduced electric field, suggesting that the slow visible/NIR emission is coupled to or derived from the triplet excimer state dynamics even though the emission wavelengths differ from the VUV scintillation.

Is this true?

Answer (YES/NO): NO